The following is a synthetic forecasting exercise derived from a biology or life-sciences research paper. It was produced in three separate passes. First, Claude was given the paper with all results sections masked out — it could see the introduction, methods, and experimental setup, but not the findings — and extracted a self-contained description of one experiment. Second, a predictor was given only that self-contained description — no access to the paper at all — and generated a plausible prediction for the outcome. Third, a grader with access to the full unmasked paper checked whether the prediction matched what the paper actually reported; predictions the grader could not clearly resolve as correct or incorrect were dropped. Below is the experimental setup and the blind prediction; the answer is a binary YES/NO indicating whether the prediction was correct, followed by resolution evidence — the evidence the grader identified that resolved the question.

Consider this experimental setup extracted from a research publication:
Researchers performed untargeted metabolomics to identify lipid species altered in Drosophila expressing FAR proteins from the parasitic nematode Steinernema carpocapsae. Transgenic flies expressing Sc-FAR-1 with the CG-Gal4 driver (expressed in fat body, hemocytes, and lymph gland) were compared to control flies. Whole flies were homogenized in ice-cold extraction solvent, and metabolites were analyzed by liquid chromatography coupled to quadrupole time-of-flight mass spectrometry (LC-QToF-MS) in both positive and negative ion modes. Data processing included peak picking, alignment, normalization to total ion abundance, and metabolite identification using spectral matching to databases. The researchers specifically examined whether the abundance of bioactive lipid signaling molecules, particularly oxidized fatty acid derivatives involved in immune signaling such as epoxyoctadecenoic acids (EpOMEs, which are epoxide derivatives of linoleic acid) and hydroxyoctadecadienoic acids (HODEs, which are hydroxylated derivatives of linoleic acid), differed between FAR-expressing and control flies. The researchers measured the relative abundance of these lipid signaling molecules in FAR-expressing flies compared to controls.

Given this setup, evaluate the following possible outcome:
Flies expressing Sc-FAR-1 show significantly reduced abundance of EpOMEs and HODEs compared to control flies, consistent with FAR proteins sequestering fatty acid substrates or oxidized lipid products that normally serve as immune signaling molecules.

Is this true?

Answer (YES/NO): YES